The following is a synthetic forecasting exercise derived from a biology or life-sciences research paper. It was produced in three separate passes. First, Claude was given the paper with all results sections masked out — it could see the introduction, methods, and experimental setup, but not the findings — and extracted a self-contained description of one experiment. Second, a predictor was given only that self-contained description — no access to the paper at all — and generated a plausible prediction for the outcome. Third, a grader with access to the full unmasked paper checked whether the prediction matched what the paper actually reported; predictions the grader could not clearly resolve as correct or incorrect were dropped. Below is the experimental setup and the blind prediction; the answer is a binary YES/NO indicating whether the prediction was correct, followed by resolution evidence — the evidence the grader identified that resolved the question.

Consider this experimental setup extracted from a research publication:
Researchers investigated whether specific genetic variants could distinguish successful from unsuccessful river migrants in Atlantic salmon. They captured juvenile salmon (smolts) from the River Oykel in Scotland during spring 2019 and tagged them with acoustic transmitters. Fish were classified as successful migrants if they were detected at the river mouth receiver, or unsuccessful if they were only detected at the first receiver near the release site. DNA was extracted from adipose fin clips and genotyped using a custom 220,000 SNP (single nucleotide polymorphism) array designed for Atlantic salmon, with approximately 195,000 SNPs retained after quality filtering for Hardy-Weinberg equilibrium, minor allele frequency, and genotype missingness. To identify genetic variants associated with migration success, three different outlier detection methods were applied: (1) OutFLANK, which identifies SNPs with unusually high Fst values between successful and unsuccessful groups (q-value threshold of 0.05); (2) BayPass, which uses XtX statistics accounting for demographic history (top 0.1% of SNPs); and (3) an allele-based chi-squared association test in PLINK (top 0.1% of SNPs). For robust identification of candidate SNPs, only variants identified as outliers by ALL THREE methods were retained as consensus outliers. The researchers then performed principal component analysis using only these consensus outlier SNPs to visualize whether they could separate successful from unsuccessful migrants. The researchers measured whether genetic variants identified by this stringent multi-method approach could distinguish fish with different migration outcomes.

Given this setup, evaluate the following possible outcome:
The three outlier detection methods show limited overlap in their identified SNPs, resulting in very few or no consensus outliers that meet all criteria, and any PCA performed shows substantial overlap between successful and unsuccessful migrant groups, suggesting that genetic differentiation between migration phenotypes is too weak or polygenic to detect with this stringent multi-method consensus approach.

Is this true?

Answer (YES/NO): NO